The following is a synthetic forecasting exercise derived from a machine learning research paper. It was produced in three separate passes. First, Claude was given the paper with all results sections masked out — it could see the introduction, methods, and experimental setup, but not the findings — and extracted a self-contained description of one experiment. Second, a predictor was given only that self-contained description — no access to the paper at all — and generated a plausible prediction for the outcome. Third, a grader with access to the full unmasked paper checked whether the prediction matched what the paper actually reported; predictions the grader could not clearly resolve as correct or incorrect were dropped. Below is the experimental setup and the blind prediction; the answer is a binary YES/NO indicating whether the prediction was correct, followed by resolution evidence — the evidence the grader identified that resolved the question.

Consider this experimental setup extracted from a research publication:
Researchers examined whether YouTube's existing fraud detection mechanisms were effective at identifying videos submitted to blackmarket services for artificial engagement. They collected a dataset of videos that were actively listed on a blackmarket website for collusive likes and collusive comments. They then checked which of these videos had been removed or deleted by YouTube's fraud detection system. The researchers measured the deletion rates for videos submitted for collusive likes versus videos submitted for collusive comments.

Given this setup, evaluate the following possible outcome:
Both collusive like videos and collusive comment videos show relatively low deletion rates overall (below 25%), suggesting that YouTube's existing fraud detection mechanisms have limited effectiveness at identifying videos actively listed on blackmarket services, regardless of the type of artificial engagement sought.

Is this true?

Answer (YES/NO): NO